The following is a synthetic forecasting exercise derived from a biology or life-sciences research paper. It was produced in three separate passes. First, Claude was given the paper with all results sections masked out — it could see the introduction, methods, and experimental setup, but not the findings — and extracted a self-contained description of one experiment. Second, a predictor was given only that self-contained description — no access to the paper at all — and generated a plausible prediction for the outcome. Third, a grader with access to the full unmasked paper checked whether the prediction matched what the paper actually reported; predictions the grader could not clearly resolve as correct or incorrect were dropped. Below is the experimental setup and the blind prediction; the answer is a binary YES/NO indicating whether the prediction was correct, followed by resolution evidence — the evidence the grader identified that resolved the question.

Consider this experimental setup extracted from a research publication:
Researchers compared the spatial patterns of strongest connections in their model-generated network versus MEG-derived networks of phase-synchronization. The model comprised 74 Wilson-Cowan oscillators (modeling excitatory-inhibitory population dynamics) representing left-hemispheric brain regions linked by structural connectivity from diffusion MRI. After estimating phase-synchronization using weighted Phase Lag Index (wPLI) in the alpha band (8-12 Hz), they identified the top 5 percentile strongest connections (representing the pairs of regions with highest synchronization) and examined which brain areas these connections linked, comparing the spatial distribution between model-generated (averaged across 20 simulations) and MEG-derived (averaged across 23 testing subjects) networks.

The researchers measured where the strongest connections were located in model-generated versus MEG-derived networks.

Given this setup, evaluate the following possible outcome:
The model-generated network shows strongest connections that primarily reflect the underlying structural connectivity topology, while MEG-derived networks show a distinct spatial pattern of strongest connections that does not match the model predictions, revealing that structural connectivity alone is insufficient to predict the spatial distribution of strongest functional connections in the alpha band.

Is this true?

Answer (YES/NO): NO